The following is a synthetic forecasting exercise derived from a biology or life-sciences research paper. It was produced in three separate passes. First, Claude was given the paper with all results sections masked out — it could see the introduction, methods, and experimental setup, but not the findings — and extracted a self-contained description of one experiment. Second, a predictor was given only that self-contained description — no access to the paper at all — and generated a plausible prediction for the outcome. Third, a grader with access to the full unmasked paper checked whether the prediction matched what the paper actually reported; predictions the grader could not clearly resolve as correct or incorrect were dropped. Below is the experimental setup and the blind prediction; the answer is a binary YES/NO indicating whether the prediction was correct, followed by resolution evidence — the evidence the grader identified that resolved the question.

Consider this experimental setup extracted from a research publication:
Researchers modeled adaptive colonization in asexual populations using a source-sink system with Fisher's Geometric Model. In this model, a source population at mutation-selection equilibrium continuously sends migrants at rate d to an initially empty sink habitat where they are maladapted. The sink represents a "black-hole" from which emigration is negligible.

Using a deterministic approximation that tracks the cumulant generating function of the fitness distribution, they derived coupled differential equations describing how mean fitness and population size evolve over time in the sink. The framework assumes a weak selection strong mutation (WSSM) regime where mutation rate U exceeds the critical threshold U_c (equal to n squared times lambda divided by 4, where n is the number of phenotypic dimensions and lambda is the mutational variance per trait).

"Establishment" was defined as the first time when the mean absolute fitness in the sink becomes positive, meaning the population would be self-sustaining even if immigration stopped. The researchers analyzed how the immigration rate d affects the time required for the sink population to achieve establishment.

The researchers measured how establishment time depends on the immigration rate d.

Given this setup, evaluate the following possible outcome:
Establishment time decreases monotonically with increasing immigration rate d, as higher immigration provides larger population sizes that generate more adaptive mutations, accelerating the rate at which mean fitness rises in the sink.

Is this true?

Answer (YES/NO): NO